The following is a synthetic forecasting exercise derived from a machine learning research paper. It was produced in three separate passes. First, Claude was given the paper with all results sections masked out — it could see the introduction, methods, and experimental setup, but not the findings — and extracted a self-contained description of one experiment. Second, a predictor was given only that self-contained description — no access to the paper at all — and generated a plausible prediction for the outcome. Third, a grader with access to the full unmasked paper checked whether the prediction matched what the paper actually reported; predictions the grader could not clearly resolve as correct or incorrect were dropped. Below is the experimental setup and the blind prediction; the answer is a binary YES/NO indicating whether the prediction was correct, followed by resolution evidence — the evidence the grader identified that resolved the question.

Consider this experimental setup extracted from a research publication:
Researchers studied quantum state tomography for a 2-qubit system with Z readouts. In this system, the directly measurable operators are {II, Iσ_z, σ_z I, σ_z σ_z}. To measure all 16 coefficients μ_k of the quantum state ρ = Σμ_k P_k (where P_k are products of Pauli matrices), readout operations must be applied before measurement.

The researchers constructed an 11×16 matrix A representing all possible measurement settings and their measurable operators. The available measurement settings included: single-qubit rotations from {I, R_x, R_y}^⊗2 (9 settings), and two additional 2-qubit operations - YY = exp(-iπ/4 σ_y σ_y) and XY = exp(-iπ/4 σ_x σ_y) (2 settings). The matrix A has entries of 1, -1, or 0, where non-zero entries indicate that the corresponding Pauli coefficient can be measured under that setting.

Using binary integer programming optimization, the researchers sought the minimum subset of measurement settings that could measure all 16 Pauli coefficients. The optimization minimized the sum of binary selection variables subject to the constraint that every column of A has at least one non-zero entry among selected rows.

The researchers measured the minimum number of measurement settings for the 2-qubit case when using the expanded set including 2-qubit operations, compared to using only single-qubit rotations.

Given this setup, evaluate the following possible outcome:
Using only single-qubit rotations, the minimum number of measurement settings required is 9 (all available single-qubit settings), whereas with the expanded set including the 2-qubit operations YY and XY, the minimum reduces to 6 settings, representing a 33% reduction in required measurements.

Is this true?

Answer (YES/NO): YES